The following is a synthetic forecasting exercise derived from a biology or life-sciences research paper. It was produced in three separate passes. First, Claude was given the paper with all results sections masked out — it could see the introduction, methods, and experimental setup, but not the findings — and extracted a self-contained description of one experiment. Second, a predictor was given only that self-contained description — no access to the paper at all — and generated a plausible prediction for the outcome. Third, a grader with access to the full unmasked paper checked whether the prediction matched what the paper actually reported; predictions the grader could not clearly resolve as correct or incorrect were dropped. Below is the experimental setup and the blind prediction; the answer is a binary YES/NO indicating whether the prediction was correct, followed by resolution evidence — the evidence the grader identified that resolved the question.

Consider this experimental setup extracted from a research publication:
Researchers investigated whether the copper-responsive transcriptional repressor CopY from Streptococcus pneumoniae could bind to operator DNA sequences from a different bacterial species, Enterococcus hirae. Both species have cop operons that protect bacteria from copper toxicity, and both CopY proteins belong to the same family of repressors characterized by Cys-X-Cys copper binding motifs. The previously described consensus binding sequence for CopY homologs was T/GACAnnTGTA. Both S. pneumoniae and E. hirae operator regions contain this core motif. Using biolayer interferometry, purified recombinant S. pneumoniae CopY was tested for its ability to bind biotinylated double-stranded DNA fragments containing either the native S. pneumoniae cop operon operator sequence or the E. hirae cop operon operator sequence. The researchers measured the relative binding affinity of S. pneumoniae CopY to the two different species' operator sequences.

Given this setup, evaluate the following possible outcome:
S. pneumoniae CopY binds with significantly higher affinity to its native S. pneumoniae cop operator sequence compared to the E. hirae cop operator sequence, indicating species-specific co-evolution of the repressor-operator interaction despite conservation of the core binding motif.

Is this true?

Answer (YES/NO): NO